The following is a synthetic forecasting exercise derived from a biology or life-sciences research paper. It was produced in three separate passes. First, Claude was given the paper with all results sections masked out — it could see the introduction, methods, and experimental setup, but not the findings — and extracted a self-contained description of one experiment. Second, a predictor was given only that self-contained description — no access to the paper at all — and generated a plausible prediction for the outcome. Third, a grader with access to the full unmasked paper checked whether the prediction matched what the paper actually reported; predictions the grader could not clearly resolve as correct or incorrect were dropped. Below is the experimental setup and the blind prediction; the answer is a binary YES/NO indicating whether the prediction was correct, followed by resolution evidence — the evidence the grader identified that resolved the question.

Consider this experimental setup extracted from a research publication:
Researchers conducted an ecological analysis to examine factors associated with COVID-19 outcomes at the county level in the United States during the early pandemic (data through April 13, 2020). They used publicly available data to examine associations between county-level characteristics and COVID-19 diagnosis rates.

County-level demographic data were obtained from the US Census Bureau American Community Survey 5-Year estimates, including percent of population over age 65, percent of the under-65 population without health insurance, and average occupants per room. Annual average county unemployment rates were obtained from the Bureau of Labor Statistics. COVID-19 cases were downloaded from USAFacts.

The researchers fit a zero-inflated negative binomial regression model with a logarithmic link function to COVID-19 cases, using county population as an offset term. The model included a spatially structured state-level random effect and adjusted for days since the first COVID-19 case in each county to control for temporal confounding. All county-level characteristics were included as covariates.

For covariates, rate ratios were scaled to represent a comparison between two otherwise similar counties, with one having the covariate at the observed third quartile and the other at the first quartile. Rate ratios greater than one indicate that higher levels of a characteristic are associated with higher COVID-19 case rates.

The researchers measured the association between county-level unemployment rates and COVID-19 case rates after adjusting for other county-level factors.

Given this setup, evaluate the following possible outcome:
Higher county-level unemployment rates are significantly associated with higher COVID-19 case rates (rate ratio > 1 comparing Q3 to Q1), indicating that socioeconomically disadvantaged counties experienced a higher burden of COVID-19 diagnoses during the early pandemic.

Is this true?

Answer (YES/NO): NO